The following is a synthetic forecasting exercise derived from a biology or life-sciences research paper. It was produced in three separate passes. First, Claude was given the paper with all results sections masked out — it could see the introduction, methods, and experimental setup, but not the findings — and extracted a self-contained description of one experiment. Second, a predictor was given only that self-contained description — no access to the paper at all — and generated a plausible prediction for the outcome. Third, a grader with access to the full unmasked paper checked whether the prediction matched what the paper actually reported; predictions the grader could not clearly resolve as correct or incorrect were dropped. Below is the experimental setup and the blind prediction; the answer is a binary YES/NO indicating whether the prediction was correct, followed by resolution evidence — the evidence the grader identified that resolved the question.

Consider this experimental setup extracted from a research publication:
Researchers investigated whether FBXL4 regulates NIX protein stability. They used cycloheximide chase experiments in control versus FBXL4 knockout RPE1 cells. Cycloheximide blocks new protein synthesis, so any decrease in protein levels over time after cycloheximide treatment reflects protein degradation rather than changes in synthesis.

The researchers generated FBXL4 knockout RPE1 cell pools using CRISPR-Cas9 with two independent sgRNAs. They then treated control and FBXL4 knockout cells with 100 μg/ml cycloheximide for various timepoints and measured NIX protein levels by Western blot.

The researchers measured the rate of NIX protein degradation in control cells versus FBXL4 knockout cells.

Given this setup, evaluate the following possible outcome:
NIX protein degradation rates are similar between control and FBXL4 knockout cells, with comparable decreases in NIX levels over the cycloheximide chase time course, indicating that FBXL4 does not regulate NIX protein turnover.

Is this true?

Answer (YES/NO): NO